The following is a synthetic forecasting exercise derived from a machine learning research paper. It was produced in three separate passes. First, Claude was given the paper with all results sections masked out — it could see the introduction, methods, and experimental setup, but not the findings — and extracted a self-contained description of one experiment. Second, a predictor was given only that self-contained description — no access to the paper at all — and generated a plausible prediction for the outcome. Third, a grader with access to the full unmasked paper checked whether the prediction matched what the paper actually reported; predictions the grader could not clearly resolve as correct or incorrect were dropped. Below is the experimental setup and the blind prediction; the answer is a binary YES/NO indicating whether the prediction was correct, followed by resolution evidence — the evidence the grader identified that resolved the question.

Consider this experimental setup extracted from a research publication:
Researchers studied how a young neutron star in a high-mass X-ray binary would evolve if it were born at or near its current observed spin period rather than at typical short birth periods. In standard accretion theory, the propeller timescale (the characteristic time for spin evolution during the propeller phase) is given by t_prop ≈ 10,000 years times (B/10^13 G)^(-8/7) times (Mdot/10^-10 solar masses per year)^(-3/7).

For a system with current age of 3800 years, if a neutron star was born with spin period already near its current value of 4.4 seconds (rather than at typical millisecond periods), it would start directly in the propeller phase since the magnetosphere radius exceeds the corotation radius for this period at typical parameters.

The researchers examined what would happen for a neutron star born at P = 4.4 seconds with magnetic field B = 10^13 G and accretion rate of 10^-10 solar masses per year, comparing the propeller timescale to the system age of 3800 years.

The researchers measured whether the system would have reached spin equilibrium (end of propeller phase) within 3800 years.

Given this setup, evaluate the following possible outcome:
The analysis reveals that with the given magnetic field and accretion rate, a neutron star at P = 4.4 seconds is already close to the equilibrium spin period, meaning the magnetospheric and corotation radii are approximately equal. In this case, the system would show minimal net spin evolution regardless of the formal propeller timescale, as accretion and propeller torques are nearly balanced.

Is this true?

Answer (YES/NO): NO